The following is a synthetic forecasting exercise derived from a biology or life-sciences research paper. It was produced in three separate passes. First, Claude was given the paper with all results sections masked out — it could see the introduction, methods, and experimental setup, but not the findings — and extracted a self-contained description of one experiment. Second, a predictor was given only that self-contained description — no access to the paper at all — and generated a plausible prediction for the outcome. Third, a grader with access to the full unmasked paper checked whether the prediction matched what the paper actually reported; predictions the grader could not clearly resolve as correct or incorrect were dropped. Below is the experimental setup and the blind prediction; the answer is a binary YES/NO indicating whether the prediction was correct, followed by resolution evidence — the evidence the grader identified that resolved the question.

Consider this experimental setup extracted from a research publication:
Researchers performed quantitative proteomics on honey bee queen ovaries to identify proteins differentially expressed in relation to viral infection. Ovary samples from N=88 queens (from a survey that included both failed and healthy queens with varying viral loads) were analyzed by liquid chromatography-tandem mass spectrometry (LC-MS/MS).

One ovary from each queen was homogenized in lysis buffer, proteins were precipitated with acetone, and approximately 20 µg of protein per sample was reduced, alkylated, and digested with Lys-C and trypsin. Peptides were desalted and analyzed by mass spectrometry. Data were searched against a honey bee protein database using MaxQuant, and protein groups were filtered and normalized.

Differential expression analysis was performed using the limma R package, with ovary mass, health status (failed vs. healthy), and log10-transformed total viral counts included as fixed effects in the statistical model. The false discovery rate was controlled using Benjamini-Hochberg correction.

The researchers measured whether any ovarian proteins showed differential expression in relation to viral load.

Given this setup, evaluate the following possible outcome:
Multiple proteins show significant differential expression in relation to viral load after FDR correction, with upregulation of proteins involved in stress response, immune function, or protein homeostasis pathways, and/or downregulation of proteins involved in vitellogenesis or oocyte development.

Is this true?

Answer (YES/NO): NO